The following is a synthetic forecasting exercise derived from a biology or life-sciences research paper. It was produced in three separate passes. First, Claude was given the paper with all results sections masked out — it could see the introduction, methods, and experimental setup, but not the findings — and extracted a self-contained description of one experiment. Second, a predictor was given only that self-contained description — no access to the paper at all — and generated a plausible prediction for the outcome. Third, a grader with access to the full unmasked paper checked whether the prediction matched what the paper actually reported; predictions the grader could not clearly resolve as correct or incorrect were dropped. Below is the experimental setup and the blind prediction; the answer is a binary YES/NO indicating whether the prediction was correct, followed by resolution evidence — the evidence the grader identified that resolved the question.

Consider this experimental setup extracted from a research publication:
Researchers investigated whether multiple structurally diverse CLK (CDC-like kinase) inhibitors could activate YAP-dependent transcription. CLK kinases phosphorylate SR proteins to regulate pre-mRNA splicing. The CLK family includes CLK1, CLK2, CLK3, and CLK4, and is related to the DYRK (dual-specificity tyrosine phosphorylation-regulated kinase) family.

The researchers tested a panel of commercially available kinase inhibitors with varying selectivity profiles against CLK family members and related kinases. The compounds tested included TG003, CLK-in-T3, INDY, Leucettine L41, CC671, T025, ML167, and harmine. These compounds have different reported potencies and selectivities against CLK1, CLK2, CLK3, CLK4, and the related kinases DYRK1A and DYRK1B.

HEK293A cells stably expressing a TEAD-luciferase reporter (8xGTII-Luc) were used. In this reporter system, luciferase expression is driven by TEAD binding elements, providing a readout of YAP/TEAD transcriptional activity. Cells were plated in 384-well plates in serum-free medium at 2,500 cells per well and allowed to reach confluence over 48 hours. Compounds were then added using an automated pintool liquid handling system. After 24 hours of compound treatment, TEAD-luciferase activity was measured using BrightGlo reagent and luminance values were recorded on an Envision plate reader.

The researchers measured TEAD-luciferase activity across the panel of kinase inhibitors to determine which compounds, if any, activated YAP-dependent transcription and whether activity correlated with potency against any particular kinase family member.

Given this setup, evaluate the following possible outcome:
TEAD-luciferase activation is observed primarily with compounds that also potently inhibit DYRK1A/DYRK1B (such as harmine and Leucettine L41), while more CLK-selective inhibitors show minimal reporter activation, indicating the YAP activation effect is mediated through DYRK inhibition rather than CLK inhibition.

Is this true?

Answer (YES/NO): NO